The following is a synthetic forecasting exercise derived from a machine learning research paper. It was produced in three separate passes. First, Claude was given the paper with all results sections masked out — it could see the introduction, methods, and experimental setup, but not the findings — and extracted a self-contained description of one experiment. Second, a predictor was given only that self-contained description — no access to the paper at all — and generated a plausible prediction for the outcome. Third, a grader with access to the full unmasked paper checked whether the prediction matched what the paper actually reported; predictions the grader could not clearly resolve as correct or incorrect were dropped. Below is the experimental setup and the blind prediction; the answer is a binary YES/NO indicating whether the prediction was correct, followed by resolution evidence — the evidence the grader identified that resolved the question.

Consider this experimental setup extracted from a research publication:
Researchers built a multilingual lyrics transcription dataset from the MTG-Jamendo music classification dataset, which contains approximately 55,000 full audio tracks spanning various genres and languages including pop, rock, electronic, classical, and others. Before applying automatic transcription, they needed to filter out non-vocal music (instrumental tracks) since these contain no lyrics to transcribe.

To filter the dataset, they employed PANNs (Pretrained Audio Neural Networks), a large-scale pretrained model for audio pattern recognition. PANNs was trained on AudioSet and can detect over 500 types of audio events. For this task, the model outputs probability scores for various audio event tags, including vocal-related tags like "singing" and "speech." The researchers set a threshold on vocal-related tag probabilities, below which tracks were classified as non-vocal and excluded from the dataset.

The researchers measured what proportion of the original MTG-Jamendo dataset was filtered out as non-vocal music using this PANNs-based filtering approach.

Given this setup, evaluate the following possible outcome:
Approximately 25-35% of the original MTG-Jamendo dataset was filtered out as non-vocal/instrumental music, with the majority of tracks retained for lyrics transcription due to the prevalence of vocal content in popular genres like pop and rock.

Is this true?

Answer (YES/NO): NO